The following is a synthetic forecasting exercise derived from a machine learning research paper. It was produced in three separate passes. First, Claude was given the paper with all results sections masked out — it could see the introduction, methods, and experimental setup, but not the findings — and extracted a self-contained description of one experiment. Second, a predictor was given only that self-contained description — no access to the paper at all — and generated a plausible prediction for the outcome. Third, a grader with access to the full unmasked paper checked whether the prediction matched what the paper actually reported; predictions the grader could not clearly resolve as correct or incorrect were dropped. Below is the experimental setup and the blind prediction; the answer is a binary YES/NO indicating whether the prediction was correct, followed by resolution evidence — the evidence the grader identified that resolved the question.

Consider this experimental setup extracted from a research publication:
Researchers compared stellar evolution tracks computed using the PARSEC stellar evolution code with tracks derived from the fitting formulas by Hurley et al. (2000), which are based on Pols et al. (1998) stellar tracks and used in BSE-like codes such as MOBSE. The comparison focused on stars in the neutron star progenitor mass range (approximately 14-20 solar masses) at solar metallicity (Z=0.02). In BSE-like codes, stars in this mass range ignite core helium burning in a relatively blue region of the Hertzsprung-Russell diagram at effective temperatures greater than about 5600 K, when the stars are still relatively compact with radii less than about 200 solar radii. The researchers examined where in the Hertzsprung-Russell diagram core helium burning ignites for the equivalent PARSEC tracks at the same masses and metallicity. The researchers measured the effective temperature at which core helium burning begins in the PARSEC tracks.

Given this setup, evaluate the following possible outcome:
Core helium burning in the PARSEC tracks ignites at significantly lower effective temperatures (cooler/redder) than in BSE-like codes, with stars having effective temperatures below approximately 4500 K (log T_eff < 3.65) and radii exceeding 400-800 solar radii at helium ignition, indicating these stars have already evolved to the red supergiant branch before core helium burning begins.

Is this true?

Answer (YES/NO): YES